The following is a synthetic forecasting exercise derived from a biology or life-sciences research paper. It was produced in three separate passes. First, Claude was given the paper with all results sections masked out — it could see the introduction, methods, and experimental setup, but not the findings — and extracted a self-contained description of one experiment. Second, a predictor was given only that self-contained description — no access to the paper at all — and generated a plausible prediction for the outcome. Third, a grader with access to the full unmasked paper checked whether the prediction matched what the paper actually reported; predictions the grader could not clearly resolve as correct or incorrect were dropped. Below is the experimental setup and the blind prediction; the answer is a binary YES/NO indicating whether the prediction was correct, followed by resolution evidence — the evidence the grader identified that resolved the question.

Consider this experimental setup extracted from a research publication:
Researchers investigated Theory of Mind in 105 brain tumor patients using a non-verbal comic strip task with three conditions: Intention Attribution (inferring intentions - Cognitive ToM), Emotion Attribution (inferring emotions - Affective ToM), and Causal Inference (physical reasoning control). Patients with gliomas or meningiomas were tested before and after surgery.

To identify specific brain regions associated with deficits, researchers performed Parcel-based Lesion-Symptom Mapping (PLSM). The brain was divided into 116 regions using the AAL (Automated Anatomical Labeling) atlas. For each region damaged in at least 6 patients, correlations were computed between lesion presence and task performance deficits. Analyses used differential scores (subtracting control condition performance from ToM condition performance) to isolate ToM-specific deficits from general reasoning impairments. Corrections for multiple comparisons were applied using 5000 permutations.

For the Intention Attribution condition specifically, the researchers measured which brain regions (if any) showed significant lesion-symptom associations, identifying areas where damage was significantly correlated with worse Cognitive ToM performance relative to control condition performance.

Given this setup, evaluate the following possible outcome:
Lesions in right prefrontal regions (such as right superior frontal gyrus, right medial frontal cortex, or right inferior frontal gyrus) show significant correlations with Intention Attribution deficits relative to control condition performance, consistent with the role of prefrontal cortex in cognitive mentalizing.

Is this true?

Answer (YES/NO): NO